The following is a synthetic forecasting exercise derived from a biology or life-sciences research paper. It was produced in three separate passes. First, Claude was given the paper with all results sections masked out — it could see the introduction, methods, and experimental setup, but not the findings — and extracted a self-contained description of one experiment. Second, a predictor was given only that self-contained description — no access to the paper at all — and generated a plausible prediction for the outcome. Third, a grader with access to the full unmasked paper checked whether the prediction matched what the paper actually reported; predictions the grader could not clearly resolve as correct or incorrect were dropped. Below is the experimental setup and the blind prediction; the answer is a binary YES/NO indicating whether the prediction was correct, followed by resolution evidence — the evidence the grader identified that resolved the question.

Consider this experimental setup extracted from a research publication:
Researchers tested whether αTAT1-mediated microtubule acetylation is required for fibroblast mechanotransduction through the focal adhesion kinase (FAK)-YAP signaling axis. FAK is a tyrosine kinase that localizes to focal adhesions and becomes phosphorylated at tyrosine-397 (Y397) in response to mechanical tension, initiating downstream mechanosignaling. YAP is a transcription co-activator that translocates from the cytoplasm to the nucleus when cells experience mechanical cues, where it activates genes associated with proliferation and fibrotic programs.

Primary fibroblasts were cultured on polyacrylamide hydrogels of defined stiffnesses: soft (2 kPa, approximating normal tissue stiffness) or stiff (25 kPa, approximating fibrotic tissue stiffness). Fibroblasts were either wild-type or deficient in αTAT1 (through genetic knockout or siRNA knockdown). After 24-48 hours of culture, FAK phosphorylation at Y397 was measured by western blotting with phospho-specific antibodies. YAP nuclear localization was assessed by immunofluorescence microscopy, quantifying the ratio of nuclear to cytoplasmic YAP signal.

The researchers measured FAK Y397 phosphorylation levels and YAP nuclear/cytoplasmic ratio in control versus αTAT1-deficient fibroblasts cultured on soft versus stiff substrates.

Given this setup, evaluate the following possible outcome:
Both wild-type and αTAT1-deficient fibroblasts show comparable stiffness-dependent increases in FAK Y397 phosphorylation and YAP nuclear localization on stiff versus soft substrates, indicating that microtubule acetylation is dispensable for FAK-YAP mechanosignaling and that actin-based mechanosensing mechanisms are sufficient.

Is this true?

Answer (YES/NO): NO